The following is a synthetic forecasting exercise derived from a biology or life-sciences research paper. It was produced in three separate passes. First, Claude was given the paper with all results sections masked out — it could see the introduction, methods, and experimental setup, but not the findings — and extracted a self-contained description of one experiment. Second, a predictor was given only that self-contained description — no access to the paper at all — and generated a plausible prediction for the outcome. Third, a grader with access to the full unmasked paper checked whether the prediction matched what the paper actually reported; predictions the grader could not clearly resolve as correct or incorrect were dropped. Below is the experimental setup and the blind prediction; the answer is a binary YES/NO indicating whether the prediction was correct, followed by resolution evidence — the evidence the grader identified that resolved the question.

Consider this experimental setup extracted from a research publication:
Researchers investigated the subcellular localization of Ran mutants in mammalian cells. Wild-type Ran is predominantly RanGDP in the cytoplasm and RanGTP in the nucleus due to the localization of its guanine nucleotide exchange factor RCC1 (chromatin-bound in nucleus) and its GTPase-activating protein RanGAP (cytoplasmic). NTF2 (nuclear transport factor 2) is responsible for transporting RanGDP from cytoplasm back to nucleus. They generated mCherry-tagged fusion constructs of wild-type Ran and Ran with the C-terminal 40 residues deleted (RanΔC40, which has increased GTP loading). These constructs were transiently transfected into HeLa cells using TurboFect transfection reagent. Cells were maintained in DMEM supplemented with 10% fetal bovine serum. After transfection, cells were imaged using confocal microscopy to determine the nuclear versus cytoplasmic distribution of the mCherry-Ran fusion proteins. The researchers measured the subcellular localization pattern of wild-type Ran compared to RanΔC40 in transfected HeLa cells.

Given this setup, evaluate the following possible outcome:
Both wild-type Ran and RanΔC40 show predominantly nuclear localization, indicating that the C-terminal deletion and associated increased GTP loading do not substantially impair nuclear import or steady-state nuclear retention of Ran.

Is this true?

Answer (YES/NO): NO